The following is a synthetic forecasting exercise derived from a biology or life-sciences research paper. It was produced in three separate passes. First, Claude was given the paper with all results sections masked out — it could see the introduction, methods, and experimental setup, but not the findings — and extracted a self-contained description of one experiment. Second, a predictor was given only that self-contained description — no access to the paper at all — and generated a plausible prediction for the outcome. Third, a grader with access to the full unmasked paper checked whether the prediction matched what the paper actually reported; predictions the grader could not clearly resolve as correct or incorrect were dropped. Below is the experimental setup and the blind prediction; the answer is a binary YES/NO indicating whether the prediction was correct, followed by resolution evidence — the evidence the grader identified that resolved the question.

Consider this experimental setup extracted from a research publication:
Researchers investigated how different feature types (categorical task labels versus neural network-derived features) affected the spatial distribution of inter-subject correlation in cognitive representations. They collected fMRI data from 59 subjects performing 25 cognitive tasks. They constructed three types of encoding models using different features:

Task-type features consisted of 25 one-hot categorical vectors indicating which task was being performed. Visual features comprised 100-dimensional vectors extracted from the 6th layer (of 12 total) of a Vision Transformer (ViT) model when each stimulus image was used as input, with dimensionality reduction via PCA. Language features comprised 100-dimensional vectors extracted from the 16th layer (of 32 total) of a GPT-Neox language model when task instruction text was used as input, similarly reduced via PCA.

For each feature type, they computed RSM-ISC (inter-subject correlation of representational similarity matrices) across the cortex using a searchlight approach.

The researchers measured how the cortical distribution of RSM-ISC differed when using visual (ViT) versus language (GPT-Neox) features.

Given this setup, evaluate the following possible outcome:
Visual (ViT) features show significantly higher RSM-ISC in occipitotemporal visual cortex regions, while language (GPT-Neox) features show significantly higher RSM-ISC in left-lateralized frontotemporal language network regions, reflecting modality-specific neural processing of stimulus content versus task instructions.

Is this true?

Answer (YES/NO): NO